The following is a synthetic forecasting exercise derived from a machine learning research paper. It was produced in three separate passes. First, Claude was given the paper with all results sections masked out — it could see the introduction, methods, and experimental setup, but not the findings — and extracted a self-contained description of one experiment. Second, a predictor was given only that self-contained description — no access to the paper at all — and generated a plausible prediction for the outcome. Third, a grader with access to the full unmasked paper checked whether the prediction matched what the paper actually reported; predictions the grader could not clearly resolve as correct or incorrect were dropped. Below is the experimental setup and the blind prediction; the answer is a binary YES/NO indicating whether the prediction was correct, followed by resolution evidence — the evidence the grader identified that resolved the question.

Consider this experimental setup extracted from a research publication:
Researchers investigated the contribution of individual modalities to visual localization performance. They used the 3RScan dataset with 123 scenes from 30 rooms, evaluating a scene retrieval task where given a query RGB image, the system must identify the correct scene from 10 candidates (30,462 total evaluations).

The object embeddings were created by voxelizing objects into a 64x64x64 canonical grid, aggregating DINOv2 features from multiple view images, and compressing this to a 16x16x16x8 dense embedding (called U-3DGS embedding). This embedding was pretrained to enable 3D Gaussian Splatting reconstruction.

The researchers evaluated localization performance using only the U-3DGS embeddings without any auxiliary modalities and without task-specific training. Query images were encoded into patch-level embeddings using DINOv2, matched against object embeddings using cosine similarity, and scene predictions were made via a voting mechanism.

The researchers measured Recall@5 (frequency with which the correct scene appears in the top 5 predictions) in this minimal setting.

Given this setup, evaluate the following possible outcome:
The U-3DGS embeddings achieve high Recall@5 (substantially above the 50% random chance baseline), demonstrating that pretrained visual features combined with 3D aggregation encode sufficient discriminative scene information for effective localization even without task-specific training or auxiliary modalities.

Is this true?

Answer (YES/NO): NO